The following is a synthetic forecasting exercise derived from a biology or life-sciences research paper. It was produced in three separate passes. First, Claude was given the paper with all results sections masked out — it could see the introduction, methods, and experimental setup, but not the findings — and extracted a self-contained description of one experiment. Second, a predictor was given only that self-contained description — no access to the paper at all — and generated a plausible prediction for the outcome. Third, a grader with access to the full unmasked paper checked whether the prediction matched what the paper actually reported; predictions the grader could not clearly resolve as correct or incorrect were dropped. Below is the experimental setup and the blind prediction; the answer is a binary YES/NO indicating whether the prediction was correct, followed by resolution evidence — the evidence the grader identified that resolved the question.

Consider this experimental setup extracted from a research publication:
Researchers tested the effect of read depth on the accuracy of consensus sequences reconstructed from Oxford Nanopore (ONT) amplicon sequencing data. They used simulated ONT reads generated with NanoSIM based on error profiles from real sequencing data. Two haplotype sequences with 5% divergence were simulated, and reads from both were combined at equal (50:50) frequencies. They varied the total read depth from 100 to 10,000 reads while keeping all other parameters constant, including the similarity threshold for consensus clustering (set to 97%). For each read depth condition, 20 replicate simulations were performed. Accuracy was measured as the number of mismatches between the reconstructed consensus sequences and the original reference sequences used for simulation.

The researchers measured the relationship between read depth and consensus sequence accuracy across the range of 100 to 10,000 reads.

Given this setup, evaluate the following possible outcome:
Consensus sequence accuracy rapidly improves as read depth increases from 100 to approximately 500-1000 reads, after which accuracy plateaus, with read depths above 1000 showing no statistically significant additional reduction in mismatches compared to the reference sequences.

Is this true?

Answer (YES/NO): NO